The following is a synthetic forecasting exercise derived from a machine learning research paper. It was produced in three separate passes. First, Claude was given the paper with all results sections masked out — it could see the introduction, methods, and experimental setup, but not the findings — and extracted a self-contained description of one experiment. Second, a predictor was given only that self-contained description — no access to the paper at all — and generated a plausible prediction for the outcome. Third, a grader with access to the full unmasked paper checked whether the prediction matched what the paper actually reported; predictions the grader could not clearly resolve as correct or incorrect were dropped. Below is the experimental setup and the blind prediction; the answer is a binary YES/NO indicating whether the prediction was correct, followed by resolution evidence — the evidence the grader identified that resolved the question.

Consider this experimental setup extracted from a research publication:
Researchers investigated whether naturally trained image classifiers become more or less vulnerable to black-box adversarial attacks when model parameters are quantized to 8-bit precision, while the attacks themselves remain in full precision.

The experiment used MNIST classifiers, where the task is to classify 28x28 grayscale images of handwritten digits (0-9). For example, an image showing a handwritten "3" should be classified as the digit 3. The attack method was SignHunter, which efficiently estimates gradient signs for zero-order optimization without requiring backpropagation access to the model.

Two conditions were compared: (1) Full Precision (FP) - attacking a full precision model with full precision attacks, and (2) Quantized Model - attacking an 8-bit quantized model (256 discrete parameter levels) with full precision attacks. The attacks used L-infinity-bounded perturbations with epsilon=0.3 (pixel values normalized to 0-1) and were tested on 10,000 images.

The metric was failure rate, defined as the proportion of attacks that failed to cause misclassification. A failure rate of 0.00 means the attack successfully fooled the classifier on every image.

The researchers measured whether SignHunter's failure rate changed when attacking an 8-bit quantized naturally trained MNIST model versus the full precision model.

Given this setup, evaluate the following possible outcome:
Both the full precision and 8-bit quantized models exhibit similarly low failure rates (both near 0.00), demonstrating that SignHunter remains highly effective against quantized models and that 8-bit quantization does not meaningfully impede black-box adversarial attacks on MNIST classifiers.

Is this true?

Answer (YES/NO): YES